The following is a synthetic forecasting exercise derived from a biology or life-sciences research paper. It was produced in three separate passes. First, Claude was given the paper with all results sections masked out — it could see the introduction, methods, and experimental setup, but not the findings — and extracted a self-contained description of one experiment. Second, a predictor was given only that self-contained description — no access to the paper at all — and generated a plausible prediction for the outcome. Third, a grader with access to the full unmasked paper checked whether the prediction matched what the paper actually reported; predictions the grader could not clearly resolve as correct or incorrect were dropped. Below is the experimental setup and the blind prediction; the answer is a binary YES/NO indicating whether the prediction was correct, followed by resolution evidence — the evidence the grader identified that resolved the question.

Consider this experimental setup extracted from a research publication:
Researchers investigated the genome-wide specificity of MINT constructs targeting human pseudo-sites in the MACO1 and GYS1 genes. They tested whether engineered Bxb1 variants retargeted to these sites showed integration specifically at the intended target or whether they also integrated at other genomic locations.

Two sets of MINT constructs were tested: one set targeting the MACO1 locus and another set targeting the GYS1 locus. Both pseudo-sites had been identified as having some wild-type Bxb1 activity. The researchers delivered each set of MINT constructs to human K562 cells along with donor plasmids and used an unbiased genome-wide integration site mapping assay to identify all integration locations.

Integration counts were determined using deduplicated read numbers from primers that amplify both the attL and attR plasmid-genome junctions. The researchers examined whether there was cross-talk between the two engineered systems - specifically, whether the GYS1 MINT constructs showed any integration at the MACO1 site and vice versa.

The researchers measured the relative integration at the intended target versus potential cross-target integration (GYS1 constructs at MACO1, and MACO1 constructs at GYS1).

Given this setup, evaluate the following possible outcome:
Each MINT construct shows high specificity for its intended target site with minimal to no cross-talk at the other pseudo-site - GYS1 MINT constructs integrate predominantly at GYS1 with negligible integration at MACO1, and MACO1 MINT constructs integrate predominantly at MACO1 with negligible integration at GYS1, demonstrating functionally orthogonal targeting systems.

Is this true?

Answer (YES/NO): NO